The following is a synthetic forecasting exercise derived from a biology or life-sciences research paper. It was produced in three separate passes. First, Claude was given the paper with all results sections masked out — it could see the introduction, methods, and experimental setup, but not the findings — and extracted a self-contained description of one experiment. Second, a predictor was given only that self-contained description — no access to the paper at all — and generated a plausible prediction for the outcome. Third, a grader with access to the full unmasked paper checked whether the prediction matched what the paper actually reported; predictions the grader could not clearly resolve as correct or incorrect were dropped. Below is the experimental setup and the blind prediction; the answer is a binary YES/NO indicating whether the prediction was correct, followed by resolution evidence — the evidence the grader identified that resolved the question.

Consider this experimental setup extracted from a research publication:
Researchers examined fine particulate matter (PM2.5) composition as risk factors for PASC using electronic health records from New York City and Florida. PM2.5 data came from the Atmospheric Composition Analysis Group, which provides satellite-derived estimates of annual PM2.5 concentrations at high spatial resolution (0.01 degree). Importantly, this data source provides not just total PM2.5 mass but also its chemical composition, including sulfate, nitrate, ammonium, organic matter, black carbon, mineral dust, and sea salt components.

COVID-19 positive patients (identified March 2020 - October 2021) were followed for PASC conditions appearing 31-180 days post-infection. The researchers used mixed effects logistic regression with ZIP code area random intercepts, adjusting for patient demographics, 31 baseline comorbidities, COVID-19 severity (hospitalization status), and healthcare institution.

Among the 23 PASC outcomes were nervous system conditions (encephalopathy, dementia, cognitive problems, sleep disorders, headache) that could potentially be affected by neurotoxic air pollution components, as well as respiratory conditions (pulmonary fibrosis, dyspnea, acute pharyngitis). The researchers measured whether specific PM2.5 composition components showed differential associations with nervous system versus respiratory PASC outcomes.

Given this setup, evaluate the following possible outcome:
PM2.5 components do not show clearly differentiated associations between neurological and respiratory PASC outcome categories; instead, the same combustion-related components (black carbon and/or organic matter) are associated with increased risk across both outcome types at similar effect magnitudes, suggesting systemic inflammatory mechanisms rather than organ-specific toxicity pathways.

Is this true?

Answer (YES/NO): NO